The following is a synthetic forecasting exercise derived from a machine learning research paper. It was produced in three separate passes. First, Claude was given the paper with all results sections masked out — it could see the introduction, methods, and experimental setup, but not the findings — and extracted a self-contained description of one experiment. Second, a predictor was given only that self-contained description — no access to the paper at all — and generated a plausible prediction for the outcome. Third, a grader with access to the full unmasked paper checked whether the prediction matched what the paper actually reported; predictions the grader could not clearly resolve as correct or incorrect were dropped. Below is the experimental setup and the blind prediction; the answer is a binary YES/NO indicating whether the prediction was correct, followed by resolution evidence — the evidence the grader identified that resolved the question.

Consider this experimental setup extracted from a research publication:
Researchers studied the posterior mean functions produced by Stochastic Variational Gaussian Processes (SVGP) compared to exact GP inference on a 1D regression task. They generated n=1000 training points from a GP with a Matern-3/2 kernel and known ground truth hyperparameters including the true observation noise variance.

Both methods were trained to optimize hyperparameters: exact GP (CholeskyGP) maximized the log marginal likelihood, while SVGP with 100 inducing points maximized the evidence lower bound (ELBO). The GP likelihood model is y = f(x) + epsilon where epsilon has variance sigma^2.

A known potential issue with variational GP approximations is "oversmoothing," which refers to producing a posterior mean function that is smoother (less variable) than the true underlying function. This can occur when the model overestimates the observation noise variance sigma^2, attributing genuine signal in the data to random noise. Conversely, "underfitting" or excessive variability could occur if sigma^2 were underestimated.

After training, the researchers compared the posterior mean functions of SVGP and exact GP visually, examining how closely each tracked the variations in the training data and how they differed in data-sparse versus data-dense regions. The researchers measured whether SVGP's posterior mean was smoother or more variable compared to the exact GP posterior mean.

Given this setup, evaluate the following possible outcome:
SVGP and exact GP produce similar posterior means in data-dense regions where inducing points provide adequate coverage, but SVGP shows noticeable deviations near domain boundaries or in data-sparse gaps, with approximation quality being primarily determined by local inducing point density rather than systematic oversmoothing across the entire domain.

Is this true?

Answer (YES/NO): NO